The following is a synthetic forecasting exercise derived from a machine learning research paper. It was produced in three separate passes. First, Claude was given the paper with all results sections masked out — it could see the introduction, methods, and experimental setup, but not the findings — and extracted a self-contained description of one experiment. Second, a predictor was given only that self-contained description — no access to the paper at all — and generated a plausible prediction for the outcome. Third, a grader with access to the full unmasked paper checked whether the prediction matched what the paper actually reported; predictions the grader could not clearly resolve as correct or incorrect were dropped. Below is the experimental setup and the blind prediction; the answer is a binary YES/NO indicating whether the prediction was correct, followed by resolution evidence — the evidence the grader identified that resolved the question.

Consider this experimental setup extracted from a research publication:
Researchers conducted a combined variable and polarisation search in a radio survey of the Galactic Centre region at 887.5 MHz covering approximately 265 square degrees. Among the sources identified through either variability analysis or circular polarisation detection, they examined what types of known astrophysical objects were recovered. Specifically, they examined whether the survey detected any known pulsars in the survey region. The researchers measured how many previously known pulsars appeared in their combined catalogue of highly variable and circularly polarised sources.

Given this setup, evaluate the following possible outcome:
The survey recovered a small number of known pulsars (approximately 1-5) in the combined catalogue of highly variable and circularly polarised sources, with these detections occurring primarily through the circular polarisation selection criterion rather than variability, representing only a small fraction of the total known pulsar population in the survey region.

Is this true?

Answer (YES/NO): NO